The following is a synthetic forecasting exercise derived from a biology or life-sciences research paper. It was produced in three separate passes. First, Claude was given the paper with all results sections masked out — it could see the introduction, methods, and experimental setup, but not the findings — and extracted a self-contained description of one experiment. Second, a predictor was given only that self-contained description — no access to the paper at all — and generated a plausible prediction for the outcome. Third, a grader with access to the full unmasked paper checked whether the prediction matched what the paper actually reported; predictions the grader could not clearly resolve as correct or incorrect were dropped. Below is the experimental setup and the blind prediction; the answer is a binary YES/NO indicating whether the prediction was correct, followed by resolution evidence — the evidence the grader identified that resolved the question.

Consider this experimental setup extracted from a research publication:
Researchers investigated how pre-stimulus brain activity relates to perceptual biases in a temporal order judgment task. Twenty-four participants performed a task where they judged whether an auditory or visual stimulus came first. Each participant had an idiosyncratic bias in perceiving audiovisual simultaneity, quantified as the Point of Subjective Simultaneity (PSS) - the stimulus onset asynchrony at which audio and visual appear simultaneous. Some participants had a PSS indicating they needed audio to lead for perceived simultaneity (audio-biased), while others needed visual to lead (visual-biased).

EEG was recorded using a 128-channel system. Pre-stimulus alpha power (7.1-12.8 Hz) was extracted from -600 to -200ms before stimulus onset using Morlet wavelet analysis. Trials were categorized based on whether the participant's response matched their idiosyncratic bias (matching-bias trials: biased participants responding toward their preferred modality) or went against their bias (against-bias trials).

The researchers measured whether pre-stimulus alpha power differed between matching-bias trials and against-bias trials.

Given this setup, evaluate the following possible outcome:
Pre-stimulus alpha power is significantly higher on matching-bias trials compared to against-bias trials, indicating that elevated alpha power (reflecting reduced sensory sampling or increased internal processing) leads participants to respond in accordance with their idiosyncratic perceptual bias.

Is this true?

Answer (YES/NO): YES